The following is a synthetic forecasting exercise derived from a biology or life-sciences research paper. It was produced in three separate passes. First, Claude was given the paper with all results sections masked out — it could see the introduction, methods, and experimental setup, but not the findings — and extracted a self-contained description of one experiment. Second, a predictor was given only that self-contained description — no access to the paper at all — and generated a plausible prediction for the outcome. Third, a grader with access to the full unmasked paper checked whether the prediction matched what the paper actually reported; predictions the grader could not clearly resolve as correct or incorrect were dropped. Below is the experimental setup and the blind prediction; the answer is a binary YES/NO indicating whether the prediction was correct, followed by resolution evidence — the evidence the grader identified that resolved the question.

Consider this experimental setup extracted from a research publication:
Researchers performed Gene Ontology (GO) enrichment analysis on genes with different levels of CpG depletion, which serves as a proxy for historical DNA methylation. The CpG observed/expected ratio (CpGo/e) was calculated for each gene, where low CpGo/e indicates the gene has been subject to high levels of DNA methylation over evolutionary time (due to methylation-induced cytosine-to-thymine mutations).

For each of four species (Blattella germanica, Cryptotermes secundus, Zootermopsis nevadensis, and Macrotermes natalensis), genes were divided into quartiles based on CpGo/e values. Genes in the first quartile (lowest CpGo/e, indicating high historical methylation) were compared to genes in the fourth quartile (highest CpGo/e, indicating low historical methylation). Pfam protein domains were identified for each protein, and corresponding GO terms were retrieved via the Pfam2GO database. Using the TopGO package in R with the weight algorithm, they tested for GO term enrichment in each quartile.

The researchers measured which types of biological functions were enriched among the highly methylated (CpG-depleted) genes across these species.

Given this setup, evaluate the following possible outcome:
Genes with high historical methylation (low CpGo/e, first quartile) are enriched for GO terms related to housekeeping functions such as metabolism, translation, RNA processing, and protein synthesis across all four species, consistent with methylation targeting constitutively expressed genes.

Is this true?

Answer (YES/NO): NO